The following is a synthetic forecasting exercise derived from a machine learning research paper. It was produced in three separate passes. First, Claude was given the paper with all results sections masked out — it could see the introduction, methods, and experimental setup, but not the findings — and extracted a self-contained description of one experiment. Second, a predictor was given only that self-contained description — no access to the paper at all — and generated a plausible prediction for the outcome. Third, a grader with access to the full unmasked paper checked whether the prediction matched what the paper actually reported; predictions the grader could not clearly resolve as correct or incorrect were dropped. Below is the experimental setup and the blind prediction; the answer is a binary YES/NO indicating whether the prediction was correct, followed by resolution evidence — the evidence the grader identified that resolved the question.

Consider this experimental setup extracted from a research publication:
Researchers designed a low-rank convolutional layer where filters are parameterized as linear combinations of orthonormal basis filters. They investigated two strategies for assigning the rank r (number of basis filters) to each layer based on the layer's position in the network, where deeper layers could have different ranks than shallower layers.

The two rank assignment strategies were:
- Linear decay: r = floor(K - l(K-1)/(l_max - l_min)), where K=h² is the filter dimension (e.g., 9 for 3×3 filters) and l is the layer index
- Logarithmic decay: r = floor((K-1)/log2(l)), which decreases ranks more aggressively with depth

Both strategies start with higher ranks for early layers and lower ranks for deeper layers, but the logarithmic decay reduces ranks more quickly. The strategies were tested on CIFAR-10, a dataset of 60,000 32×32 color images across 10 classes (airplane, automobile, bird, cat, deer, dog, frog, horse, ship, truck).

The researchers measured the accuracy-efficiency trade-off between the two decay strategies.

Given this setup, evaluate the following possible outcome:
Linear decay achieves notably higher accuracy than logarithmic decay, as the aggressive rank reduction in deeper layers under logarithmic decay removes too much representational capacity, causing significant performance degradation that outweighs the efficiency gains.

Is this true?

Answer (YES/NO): NO